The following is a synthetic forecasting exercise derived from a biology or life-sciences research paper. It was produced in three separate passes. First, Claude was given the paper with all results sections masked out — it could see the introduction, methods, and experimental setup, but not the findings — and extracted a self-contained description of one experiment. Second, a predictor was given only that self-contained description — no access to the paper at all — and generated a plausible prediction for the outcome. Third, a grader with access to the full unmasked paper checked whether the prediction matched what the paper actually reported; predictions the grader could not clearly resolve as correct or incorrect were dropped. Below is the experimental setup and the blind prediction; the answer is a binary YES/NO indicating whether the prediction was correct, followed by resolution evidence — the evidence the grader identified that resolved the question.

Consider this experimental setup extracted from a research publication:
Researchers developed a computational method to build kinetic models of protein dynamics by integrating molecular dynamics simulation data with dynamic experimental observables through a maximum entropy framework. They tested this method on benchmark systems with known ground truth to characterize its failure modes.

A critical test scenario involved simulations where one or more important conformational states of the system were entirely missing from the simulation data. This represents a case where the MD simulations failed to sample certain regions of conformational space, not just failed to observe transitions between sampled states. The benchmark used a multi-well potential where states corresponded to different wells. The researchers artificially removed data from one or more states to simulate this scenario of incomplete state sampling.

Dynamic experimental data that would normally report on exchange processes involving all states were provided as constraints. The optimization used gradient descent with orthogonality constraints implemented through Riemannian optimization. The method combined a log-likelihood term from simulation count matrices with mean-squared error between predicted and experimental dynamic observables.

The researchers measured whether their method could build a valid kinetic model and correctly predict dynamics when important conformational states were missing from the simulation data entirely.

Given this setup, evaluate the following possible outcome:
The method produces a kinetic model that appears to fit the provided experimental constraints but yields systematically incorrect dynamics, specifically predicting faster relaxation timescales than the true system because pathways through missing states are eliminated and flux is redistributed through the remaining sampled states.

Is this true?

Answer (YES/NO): NO